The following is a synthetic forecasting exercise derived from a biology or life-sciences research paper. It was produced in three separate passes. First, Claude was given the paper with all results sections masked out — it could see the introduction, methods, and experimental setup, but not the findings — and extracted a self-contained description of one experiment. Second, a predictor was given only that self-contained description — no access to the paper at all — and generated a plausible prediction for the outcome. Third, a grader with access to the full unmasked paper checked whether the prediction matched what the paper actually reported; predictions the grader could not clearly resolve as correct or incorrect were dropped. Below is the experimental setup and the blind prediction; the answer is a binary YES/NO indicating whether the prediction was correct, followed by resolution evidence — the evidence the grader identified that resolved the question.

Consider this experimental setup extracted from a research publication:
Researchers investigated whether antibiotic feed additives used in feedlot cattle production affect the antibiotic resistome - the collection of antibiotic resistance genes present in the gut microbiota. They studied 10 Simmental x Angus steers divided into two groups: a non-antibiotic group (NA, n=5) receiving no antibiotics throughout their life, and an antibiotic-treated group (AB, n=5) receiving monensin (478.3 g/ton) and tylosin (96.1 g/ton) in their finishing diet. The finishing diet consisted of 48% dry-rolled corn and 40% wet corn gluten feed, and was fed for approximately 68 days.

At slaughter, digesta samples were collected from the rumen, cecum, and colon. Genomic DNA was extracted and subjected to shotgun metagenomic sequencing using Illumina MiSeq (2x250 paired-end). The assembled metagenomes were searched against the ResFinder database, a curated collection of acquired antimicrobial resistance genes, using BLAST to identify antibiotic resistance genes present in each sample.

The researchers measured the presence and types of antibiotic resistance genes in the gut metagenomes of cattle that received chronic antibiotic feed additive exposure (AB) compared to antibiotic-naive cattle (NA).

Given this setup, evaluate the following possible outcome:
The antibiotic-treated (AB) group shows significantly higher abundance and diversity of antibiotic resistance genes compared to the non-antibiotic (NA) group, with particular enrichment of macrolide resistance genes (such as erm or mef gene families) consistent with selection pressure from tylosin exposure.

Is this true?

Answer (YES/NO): NO